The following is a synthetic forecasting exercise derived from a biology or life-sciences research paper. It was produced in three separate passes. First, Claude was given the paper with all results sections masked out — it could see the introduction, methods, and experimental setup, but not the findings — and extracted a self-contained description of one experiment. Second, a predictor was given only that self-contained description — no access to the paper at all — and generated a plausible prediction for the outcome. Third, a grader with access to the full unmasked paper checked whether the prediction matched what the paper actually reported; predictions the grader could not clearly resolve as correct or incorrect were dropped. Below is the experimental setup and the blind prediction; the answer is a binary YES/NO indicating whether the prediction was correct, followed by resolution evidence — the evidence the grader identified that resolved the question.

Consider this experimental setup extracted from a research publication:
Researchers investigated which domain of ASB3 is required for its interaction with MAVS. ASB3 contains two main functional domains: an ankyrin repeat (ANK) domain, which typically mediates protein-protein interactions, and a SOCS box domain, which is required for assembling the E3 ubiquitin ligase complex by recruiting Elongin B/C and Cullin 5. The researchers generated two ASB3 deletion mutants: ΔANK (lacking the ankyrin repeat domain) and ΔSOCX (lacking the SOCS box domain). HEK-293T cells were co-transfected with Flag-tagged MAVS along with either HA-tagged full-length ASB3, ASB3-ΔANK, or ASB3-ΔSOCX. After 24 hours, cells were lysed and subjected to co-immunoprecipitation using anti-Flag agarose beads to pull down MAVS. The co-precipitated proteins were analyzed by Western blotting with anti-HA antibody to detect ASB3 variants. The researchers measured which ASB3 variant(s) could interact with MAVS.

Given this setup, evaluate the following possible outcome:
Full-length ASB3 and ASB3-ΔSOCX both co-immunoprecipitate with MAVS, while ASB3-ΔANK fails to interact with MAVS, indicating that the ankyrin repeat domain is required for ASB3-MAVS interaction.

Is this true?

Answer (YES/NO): YES